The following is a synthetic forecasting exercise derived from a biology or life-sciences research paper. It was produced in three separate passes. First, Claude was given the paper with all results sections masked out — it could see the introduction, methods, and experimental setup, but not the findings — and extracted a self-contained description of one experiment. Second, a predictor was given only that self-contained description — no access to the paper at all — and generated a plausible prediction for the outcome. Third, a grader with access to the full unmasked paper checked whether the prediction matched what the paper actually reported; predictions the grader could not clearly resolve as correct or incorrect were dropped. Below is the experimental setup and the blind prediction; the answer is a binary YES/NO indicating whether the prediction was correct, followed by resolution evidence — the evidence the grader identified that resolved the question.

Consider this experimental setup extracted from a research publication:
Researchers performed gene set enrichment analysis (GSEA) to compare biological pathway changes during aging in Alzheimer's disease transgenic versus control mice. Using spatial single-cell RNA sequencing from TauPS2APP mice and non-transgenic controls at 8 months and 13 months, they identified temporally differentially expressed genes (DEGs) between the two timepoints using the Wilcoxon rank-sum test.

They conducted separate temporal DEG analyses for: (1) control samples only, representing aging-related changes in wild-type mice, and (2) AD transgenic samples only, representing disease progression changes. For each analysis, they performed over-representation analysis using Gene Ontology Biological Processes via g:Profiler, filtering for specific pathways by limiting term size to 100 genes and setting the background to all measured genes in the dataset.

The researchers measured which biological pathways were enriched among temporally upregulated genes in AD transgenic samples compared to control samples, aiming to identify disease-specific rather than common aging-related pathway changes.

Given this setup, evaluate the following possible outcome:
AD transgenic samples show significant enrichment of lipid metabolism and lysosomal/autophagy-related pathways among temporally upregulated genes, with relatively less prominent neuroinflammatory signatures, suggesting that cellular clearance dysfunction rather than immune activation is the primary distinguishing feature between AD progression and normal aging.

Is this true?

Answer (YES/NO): NO